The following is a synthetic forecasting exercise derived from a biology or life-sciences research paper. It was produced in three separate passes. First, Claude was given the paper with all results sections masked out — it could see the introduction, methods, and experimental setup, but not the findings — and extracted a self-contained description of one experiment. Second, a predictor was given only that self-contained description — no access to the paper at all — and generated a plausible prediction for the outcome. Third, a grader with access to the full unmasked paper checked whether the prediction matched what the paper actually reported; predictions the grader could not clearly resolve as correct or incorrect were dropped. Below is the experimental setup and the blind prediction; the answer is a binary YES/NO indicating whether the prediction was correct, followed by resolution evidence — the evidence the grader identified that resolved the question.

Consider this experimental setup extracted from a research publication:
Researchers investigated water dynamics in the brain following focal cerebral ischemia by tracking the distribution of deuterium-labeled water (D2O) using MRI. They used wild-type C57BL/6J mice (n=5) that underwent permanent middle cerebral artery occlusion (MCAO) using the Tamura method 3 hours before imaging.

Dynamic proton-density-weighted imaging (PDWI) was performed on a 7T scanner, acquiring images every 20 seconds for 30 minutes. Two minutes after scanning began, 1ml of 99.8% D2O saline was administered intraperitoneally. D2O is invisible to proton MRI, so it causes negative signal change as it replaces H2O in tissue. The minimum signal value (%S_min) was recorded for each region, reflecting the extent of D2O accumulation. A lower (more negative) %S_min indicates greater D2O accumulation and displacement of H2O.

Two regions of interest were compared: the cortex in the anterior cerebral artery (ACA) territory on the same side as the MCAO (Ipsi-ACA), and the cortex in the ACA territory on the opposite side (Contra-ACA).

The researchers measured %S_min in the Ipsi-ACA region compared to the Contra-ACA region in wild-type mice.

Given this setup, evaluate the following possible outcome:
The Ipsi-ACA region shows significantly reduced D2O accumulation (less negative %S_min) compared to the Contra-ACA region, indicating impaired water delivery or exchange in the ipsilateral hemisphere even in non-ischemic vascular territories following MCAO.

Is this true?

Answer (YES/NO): YES